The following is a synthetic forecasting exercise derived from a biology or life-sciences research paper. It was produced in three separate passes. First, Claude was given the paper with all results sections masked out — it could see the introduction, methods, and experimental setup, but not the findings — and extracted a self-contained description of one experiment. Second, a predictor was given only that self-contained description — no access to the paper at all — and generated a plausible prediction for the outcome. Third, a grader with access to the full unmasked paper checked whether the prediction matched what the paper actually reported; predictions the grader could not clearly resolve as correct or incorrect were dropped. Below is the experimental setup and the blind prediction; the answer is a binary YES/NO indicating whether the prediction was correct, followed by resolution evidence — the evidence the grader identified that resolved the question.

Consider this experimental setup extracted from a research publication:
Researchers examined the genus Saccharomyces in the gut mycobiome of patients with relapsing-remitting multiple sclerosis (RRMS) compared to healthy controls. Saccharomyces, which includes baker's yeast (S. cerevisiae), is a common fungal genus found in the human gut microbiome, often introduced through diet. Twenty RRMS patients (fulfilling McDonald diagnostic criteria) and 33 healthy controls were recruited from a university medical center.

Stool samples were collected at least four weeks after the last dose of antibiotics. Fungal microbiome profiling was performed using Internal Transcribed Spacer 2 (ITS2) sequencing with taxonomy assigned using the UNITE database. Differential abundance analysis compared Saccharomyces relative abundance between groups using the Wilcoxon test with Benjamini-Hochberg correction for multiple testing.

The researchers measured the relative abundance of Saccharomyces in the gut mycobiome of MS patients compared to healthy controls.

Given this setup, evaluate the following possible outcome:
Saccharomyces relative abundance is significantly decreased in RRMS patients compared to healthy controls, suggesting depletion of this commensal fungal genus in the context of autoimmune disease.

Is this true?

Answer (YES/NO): YES